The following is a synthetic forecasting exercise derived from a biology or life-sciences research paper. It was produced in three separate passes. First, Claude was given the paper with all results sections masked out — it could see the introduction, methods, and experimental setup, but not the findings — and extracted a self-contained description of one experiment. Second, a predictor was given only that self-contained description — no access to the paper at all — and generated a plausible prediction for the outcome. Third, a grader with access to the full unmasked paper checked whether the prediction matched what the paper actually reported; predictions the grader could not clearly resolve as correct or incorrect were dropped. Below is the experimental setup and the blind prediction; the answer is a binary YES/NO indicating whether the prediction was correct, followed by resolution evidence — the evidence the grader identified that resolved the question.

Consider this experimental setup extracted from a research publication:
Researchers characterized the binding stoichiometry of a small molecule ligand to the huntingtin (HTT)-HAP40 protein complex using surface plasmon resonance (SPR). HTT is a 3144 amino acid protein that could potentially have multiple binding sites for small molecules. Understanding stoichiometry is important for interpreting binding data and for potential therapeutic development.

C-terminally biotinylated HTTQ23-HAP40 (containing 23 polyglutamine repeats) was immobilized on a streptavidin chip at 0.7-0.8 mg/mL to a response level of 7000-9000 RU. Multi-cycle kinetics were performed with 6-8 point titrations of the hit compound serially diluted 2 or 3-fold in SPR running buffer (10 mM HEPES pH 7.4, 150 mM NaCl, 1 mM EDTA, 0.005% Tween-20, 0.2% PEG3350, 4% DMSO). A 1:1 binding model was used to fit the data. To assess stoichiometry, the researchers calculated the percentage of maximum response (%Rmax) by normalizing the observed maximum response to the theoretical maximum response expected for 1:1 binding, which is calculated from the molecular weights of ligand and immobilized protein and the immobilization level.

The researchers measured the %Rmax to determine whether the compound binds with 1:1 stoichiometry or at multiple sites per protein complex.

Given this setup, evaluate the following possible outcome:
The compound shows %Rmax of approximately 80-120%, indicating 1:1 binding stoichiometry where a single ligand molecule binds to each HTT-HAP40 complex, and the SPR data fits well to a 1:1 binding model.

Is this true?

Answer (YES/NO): YES